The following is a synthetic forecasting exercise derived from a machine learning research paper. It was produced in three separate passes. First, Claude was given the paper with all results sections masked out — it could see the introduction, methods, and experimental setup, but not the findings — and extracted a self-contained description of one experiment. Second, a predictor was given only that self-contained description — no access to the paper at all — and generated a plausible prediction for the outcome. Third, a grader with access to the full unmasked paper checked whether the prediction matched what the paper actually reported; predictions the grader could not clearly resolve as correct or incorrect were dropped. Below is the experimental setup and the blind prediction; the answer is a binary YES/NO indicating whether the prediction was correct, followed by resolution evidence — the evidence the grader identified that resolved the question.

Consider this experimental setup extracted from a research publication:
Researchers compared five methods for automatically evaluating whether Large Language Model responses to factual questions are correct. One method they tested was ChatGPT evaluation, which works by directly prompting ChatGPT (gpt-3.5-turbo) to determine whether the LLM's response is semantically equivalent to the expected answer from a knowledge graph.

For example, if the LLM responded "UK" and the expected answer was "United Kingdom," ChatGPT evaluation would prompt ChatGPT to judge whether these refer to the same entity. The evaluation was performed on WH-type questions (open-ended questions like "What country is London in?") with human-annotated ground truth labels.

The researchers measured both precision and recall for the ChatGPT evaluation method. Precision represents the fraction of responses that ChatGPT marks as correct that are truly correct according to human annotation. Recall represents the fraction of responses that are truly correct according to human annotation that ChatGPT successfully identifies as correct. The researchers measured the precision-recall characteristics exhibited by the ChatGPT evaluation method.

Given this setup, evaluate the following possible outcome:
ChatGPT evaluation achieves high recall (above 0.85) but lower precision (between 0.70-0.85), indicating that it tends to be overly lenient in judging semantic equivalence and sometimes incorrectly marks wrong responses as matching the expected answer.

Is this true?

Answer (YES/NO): NO